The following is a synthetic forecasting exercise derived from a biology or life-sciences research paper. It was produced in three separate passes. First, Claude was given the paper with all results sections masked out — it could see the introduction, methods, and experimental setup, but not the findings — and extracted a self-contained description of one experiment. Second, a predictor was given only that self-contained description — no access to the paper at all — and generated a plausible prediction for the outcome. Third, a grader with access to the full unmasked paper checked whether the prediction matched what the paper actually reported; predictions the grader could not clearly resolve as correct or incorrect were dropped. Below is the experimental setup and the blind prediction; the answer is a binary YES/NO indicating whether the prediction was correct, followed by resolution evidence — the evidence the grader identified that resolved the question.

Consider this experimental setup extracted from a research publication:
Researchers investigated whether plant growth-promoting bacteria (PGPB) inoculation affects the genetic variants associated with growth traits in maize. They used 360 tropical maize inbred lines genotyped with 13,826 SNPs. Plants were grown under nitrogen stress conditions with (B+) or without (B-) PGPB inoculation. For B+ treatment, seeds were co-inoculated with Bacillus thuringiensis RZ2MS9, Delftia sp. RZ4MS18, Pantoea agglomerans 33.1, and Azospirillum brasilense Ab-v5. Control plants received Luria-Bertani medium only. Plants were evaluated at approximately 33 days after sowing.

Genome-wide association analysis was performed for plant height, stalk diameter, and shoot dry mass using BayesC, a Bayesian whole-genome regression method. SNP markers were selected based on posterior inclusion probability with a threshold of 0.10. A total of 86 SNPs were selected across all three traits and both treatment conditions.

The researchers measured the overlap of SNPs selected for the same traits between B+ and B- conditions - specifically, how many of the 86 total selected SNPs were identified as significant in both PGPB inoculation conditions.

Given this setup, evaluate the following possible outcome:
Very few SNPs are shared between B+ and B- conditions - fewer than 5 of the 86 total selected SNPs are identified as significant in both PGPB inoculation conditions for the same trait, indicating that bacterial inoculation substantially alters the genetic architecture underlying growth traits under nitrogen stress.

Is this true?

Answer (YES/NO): YES